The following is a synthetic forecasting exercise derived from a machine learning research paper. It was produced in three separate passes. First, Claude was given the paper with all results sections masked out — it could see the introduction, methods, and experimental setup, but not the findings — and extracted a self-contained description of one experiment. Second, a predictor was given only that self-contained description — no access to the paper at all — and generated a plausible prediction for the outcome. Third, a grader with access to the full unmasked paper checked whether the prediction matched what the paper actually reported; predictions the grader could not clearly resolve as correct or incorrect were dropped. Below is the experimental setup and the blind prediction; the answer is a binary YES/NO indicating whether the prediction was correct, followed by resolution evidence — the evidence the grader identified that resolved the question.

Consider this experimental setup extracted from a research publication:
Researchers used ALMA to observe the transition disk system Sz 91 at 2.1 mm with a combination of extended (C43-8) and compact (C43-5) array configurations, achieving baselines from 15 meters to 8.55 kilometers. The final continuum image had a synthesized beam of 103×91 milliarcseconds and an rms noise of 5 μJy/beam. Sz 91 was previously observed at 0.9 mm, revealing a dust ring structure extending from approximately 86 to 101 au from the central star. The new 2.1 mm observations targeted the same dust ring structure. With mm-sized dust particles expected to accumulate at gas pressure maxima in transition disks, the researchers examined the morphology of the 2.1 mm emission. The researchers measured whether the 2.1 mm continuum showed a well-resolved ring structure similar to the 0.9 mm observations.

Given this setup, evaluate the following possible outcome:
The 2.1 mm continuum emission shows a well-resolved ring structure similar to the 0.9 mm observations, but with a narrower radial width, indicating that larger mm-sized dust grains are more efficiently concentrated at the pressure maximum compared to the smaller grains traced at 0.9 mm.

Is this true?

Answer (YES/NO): NO